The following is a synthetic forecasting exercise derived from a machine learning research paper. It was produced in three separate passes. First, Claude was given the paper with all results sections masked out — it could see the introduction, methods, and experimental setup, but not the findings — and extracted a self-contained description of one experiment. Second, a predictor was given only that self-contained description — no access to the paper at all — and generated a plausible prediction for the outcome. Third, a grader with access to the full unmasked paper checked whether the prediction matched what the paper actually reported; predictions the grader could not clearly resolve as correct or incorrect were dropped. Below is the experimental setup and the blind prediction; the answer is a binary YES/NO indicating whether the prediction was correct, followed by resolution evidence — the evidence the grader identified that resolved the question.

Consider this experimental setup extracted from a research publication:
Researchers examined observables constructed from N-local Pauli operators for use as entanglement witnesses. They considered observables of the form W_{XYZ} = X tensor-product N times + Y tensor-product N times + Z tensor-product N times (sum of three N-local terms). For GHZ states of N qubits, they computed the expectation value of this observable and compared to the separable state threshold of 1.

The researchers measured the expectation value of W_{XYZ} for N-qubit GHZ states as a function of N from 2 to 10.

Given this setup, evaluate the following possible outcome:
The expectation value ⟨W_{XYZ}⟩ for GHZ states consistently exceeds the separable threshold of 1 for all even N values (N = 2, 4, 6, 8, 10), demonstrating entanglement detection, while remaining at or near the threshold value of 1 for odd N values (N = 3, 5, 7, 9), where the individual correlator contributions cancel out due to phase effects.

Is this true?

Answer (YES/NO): NO